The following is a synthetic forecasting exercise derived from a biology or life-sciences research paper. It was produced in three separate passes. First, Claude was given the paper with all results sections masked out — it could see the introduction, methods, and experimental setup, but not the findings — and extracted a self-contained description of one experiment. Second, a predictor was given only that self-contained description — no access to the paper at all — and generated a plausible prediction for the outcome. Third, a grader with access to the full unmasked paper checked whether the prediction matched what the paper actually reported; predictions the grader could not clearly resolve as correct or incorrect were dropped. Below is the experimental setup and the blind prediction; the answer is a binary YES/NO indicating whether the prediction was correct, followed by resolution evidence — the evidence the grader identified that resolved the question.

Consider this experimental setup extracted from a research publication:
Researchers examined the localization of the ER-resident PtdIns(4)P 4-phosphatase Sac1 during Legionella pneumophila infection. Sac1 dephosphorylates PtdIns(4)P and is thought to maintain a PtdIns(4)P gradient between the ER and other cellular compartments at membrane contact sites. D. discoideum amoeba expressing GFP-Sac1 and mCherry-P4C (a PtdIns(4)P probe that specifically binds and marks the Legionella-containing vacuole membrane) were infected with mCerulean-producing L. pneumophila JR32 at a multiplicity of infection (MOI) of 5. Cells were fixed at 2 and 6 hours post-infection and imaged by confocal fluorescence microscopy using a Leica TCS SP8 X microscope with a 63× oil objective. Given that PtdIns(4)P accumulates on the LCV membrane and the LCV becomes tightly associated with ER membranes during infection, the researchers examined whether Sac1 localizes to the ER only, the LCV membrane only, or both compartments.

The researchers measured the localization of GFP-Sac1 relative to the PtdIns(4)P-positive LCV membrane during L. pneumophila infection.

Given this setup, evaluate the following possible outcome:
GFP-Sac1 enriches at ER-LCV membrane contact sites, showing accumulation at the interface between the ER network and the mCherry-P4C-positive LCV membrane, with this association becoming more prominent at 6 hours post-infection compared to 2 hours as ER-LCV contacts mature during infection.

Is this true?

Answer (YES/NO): NO